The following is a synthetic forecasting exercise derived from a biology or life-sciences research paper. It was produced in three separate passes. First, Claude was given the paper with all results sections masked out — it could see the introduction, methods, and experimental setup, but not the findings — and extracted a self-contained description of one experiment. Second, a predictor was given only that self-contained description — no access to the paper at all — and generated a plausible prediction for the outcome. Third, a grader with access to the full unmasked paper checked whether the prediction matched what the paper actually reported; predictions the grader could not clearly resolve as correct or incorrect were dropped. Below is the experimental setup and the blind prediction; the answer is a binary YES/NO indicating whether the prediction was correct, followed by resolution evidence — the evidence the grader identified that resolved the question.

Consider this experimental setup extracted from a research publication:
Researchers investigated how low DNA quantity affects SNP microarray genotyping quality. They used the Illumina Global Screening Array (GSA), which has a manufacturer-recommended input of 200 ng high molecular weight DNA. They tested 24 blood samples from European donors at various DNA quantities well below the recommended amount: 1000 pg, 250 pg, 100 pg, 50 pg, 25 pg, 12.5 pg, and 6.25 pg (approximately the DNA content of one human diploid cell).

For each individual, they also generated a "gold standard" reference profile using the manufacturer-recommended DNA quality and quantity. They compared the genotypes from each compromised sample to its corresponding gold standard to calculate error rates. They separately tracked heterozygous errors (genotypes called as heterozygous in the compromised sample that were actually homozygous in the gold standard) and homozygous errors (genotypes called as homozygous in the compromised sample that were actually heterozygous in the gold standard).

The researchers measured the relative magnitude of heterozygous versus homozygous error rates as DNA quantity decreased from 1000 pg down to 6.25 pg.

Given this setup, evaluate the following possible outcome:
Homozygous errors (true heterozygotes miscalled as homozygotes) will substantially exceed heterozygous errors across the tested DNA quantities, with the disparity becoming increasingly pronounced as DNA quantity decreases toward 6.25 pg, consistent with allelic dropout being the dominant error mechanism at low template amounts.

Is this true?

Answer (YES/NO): NO